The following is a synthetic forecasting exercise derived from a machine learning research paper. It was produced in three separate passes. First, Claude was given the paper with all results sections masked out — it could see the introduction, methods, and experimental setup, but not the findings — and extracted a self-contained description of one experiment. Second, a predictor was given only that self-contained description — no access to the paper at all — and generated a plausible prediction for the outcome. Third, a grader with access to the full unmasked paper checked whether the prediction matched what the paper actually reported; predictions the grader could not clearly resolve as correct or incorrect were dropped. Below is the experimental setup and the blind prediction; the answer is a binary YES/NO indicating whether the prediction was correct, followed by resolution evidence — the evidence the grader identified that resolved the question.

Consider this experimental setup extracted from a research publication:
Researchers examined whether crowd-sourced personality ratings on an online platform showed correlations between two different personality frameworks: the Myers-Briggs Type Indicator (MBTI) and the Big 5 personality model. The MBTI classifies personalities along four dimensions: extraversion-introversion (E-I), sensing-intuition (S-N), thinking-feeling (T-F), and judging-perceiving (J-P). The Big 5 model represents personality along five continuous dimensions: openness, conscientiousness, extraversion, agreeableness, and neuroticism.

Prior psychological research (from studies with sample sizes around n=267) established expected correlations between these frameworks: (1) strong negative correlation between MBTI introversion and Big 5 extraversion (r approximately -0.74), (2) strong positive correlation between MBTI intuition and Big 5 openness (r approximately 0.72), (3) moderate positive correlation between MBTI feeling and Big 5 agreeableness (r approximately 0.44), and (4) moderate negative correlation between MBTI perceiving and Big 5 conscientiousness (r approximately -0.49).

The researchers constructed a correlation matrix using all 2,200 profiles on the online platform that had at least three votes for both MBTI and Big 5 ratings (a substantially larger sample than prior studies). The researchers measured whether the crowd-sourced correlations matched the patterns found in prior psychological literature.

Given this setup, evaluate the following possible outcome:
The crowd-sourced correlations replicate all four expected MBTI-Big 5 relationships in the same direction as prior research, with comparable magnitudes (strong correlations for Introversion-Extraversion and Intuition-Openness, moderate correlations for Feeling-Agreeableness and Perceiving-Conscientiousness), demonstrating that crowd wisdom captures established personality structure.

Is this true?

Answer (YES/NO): NO